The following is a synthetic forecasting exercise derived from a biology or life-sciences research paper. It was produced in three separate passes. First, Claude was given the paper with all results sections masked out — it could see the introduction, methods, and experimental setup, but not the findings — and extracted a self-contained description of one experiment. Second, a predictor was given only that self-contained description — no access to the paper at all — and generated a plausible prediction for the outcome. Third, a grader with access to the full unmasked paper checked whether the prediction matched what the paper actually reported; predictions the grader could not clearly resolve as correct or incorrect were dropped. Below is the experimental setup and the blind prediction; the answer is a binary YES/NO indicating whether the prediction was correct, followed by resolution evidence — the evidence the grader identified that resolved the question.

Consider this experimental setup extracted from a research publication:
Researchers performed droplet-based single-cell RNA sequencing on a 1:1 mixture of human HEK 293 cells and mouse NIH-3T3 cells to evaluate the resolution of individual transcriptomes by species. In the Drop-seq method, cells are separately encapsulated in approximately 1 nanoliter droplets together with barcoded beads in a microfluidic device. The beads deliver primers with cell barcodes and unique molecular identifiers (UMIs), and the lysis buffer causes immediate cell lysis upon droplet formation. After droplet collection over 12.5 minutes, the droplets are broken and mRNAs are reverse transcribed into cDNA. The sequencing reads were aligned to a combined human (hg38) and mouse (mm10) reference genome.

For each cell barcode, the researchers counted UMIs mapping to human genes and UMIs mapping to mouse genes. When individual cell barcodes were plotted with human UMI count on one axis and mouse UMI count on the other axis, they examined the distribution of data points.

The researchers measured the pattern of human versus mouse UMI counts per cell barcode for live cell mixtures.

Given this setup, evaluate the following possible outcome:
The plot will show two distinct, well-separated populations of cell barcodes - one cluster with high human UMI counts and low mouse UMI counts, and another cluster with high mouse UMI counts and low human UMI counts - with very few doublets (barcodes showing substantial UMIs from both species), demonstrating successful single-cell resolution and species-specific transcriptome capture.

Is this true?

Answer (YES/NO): YES